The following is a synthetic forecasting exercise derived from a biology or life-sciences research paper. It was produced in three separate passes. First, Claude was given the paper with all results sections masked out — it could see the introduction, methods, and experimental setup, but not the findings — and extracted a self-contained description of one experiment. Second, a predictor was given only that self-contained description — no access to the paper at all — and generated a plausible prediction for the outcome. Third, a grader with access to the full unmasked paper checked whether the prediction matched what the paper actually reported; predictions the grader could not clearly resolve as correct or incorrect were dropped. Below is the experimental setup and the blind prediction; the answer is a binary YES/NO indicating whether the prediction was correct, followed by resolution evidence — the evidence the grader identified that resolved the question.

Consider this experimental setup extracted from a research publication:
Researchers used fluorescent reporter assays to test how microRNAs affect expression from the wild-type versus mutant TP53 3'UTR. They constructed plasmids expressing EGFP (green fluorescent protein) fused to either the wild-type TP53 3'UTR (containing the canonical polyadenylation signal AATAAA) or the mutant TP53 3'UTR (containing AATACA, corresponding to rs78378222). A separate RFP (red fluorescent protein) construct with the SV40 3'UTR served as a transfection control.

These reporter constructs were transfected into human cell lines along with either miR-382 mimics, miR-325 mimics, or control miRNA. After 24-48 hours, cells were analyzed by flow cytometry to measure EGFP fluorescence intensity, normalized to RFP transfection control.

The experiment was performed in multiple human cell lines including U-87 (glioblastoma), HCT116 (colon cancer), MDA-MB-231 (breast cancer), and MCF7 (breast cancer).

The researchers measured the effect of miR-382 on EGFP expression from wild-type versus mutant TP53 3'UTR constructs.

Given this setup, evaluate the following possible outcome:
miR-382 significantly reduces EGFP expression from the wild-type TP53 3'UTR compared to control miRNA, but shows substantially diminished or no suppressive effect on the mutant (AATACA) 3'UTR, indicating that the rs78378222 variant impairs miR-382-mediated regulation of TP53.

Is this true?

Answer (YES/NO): NO